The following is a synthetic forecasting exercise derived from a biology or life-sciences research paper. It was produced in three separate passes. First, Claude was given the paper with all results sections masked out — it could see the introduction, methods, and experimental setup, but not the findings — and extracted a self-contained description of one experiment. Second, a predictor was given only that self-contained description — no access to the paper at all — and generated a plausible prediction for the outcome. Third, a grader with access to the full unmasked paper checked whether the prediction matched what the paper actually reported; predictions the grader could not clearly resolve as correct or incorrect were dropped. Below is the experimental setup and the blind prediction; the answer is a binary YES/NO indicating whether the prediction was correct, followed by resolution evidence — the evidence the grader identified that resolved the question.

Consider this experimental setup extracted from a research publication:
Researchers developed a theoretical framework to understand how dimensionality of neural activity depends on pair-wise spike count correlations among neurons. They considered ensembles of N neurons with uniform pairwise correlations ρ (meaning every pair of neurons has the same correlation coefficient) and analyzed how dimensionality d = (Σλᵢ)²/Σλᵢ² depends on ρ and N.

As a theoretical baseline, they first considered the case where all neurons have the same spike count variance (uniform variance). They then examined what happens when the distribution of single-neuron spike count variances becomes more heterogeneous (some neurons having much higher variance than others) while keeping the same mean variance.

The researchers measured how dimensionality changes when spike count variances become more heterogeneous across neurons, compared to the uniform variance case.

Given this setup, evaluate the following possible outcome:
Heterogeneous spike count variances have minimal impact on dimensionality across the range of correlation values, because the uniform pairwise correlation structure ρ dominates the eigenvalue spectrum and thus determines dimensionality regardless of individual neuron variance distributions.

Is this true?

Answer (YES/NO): NO